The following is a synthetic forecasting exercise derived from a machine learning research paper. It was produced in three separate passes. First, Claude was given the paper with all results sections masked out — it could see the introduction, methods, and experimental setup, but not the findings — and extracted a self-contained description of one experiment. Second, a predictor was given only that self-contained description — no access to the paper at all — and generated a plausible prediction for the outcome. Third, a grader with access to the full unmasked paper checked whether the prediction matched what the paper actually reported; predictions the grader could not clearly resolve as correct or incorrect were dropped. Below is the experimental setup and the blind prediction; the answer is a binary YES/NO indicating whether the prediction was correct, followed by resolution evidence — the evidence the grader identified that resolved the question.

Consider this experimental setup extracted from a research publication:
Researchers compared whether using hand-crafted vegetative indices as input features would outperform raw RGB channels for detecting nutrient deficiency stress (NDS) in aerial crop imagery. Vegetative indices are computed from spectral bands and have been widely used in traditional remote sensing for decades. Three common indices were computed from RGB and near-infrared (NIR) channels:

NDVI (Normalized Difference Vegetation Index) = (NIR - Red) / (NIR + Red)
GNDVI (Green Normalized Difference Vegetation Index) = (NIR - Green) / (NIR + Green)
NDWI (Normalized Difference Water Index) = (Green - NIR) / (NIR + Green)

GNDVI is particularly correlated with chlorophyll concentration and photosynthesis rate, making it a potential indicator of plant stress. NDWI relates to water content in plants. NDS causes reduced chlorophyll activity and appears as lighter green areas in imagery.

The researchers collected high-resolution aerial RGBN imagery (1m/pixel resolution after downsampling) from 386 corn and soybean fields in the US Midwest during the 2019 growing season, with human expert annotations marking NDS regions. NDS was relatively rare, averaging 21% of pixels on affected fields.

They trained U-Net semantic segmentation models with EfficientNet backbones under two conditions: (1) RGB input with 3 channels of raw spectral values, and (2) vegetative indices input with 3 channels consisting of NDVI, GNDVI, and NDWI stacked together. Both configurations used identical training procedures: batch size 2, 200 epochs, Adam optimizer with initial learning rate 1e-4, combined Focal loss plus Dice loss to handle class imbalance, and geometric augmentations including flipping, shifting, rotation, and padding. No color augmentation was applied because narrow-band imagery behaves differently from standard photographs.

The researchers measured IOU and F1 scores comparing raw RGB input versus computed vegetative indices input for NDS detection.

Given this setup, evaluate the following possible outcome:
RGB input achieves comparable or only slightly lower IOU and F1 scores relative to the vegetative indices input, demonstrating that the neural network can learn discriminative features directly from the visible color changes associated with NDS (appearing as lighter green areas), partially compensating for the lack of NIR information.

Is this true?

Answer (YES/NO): NO